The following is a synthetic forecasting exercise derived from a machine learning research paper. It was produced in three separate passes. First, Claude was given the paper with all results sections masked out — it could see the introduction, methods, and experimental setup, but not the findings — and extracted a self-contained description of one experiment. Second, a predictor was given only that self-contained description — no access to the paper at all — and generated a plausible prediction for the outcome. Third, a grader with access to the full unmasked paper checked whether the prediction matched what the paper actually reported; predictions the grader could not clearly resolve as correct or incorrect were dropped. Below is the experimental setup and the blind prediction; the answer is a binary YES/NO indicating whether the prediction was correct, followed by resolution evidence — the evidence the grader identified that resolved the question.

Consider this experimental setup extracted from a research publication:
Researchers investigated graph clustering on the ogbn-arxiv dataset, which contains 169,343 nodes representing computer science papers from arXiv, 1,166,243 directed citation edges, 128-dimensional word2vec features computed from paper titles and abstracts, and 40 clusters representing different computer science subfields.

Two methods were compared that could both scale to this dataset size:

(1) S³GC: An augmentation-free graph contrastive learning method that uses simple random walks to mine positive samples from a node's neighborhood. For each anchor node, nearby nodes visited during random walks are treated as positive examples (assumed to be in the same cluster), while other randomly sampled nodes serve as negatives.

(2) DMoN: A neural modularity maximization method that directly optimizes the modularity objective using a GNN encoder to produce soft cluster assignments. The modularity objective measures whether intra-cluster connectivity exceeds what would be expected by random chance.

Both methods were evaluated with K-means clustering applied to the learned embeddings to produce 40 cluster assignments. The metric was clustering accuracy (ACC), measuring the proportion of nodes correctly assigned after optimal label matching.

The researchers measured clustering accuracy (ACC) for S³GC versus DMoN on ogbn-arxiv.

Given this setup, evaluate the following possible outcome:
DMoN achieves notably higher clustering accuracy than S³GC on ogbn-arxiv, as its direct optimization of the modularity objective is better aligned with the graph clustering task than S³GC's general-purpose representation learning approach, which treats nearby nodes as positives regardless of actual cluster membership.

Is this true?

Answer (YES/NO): NO